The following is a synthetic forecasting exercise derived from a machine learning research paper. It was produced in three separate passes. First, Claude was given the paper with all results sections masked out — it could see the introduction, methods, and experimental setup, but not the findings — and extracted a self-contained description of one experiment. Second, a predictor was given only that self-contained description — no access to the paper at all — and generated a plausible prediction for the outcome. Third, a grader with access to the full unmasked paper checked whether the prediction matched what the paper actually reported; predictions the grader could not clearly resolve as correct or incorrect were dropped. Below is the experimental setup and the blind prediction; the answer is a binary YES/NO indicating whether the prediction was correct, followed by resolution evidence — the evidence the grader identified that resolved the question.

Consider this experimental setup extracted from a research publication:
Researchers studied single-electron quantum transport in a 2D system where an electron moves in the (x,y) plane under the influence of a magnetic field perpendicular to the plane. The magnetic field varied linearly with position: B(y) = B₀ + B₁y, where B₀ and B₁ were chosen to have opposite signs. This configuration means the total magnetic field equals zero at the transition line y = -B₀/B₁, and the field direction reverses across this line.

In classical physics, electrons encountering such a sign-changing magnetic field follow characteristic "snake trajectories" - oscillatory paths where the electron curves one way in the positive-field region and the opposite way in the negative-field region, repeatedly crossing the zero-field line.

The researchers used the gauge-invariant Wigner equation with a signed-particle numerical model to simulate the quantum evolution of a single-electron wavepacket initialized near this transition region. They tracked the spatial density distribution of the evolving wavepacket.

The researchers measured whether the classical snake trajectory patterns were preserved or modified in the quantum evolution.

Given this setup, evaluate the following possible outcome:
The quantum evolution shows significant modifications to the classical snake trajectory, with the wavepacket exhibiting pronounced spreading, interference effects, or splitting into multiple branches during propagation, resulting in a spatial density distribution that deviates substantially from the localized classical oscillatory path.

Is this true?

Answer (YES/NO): NO